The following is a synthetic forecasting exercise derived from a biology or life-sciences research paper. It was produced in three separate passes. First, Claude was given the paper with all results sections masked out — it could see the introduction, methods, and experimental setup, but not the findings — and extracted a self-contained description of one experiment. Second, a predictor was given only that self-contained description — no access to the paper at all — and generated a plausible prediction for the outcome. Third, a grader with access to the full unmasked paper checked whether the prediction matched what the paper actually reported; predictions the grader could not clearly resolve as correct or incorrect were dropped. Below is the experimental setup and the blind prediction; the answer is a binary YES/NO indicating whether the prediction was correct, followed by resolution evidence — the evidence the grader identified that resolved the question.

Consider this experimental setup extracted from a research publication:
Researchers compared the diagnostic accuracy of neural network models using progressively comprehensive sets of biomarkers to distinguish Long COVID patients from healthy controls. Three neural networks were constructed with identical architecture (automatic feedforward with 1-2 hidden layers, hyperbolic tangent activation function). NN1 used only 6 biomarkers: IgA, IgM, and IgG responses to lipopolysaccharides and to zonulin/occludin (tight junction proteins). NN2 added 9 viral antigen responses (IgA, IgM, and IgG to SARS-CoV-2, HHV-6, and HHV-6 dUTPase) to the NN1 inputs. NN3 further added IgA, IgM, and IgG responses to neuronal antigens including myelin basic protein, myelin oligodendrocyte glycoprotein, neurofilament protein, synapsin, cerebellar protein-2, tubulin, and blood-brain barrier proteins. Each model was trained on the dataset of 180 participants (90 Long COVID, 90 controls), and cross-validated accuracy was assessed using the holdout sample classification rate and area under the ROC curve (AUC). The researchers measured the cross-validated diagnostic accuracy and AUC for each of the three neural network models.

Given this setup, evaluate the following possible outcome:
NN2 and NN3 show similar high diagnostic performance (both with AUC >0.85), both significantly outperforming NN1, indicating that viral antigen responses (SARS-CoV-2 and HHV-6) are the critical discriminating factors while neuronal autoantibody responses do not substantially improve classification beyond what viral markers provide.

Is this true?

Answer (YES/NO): NO